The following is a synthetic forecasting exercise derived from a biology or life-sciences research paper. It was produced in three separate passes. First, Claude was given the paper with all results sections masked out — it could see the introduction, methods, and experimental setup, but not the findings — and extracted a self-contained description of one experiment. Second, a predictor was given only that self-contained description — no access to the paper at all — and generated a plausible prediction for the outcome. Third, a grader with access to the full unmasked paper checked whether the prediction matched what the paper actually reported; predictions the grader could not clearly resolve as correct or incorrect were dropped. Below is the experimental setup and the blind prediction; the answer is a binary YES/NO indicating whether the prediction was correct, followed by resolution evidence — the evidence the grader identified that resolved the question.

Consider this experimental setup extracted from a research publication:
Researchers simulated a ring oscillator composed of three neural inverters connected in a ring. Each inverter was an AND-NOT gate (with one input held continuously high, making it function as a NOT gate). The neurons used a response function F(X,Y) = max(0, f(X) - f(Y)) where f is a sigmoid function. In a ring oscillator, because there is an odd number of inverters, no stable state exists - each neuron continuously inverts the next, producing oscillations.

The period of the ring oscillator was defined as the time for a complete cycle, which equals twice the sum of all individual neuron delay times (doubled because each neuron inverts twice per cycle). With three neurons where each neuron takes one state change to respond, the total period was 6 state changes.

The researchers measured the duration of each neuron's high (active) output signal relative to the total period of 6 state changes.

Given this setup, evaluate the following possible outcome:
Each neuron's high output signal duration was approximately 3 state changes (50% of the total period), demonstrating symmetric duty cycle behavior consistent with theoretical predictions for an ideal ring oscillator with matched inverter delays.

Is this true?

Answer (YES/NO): NO